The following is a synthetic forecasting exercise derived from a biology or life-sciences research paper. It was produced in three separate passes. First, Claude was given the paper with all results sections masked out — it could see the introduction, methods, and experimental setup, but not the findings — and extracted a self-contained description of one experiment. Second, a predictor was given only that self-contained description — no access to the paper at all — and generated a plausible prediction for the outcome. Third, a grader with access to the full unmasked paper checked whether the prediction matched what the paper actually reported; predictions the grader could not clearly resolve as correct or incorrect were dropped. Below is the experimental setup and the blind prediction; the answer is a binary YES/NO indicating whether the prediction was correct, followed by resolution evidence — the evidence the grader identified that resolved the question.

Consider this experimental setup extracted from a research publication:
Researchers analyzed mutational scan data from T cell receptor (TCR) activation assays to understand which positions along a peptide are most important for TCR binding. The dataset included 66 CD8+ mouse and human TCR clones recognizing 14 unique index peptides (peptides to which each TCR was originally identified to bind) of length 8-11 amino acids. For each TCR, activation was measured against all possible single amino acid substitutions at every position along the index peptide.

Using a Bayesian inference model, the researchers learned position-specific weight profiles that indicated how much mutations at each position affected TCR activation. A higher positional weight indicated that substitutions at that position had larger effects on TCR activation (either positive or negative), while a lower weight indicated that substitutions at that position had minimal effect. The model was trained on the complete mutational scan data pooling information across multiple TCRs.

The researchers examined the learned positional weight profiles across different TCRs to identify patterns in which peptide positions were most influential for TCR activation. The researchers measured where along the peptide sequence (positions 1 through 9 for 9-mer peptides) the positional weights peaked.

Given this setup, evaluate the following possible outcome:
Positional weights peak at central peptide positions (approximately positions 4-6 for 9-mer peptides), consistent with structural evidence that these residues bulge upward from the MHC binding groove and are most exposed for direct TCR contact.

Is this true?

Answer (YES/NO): YES